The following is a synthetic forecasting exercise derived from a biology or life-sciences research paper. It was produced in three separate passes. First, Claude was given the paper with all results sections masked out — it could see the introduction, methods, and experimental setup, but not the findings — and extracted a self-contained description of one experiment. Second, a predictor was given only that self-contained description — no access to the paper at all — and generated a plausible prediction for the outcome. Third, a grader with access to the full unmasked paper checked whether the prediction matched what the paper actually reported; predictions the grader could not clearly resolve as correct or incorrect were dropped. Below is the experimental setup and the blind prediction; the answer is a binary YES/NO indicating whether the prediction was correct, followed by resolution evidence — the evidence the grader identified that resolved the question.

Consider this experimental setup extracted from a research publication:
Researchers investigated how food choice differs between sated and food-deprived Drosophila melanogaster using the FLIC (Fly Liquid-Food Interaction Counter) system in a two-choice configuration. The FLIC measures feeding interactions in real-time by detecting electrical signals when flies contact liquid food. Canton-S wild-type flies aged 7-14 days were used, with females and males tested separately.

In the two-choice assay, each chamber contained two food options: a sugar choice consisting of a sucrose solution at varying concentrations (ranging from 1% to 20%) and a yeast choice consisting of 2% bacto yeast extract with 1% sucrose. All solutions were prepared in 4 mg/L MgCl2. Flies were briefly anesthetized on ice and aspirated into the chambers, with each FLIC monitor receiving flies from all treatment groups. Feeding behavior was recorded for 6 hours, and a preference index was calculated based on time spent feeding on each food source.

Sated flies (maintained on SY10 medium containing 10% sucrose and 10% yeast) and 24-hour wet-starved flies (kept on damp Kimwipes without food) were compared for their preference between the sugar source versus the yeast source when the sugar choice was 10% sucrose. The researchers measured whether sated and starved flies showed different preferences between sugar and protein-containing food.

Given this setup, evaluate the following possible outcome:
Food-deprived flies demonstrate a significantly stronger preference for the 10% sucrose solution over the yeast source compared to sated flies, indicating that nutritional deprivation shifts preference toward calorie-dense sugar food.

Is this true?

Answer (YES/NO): NO